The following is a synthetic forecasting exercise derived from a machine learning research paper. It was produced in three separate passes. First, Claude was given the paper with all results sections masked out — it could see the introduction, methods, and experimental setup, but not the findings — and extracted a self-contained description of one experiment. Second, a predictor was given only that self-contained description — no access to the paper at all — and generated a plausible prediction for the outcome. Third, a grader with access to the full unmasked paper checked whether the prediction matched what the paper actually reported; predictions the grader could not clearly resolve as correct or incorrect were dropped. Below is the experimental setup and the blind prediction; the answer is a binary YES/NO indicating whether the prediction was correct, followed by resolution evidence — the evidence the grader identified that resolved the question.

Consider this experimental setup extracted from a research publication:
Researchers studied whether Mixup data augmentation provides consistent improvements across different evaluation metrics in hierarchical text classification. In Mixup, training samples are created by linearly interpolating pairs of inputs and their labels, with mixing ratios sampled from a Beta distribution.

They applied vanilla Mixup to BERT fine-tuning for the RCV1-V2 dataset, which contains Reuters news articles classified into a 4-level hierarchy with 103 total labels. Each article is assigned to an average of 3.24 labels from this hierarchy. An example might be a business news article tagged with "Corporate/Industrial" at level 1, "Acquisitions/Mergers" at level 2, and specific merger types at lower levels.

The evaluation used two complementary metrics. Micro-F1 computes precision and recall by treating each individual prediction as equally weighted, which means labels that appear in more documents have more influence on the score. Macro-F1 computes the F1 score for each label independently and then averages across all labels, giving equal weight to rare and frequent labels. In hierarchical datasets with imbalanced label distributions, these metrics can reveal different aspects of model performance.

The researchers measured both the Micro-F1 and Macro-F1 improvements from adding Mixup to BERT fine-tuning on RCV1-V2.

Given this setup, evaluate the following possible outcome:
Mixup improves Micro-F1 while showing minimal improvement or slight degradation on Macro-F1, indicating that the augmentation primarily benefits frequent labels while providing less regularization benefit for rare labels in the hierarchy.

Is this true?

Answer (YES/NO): YES